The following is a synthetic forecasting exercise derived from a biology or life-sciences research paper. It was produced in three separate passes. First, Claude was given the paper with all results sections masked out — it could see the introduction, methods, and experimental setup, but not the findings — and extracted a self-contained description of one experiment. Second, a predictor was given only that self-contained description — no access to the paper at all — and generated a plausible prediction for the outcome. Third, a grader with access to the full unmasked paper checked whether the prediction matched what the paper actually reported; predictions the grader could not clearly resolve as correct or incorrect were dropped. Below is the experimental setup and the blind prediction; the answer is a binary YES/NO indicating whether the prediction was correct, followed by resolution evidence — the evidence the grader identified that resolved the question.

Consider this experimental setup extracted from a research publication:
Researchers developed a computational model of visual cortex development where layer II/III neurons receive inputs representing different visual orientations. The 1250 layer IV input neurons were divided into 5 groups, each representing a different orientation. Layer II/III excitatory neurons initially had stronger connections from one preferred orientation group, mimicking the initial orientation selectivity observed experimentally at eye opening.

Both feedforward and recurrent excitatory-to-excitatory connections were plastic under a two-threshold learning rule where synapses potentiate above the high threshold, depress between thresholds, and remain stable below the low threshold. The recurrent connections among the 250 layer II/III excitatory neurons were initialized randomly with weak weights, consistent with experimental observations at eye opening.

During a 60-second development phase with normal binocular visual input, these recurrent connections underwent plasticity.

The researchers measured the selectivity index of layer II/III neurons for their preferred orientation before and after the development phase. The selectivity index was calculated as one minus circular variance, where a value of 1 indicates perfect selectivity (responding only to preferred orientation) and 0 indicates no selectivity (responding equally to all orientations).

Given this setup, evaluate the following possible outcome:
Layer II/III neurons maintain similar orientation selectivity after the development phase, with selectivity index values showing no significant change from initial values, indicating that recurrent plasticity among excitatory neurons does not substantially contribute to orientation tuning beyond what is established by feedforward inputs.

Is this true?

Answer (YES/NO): NO